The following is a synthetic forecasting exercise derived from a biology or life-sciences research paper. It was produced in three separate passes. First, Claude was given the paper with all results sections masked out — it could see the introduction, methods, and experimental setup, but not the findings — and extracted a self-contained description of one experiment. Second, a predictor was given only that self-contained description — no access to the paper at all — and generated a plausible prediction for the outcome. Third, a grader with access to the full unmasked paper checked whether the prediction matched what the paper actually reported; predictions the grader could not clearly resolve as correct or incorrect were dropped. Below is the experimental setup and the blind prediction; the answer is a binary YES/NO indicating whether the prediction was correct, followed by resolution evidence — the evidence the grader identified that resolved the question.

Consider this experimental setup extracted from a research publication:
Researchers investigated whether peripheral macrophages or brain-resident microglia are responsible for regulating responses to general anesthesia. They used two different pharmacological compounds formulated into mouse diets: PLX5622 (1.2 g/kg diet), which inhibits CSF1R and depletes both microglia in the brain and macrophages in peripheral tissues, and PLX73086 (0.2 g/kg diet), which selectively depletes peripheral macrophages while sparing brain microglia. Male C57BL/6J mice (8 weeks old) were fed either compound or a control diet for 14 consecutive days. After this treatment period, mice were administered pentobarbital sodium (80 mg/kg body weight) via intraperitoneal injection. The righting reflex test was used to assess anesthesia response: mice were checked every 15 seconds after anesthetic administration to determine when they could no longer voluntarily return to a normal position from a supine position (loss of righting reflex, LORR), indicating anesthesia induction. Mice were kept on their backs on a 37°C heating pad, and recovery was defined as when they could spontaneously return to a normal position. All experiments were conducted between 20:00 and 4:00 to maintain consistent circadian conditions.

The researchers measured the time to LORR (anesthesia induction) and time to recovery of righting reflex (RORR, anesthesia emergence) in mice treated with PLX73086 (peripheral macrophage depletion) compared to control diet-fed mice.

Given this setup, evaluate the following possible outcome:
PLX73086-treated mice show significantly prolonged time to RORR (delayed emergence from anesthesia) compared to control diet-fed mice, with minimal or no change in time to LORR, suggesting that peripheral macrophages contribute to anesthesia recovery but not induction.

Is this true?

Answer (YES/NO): YES